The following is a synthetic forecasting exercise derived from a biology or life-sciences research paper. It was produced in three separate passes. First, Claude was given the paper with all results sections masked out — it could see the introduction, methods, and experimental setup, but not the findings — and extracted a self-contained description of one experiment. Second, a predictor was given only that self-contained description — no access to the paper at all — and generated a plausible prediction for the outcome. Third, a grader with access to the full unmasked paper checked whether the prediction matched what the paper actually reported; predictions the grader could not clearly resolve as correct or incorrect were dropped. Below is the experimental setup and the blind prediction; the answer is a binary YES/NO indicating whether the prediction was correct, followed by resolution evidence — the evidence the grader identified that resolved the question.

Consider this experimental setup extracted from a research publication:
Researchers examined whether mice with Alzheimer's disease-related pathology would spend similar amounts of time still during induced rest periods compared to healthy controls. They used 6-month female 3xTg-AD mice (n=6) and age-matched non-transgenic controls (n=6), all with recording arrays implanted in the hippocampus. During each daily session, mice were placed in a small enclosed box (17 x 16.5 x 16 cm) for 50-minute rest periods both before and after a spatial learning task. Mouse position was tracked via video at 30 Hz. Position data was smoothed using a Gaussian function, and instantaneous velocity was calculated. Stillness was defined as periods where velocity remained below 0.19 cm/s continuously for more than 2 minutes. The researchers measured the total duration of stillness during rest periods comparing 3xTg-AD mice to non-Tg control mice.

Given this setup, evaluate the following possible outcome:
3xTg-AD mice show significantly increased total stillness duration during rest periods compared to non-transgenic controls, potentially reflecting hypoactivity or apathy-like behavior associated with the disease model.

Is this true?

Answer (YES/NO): NO